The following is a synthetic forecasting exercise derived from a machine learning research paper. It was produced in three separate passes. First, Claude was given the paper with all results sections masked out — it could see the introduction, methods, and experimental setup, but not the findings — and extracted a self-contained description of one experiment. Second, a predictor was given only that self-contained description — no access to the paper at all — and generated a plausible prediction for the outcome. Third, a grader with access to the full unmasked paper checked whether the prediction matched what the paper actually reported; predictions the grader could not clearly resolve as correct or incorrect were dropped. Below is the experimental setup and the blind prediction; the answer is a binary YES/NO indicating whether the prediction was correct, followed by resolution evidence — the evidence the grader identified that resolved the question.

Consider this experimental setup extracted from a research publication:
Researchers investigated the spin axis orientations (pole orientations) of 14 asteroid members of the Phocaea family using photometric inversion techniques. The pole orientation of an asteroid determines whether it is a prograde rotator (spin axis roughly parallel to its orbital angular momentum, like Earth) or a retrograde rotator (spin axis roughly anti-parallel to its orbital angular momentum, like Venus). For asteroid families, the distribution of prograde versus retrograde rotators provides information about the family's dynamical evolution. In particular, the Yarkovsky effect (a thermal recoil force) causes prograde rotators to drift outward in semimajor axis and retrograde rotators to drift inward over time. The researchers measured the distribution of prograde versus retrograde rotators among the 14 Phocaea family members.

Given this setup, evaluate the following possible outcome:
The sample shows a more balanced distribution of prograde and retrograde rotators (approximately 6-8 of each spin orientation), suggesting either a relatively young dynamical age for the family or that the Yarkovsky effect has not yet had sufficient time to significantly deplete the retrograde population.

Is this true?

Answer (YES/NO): NO